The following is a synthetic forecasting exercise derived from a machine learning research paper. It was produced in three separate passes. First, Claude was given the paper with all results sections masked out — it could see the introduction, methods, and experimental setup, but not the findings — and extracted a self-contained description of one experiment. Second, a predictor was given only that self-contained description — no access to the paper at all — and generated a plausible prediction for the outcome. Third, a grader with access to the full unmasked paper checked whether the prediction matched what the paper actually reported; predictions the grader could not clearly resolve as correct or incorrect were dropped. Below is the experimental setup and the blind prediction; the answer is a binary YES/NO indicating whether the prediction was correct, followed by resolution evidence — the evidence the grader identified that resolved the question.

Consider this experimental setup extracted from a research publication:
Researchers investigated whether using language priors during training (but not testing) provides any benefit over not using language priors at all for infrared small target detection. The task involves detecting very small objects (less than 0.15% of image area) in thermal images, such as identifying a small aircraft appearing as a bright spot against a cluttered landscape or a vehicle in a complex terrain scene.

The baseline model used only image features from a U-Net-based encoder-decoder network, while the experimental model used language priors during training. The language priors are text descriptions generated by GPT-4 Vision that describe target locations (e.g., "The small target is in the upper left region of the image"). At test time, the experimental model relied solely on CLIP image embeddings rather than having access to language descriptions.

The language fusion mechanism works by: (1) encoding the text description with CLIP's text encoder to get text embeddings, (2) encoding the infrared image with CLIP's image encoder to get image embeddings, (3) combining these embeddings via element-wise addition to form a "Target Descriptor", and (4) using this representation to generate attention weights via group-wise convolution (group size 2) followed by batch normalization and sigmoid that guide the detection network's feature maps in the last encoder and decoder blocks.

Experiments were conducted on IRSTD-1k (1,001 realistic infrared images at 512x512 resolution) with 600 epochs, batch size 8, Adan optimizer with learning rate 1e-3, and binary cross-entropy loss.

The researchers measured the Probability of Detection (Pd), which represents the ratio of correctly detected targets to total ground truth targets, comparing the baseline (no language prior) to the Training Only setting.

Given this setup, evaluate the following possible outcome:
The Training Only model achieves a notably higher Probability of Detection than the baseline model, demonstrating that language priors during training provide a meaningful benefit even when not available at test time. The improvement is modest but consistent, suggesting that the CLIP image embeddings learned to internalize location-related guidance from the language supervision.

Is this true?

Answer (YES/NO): YES